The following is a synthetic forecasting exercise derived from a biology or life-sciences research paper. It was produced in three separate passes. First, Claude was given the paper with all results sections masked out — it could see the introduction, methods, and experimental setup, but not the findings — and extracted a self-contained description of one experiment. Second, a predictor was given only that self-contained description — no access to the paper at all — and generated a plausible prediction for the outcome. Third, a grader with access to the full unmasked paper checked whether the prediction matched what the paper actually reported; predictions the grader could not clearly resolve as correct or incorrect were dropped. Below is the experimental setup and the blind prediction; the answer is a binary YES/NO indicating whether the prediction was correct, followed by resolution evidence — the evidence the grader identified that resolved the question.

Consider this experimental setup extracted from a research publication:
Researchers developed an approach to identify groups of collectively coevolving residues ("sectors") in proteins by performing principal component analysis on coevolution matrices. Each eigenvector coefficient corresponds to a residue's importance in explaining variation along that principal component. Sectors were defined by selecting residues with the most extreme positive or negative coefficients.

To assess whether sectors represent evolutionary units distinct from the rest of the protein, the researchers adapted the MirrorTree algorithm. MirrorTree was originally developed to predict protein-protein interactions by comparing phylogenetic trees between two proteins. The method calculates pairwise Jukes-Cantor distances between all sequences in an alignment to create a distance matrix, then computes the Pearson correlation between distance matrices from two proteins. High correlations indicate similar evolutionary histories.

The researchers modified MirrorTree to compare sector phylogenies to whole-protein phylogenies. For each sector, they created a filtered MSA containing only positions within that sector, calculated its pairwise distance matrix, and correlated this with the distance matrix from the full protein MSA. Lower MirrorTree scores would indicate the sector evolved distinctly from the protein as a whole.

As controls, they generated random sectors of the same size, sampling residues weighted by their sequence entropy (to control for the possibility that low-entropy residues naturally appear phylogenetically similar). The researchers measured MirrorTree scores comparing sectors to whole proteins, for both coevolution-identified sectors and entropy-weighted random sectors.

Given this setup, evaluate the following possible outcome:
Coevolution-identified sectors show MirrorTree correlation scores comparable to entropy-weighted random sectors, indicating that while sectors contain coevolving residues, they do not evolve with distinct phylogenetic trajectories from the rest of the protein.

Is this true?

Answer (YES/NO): NO